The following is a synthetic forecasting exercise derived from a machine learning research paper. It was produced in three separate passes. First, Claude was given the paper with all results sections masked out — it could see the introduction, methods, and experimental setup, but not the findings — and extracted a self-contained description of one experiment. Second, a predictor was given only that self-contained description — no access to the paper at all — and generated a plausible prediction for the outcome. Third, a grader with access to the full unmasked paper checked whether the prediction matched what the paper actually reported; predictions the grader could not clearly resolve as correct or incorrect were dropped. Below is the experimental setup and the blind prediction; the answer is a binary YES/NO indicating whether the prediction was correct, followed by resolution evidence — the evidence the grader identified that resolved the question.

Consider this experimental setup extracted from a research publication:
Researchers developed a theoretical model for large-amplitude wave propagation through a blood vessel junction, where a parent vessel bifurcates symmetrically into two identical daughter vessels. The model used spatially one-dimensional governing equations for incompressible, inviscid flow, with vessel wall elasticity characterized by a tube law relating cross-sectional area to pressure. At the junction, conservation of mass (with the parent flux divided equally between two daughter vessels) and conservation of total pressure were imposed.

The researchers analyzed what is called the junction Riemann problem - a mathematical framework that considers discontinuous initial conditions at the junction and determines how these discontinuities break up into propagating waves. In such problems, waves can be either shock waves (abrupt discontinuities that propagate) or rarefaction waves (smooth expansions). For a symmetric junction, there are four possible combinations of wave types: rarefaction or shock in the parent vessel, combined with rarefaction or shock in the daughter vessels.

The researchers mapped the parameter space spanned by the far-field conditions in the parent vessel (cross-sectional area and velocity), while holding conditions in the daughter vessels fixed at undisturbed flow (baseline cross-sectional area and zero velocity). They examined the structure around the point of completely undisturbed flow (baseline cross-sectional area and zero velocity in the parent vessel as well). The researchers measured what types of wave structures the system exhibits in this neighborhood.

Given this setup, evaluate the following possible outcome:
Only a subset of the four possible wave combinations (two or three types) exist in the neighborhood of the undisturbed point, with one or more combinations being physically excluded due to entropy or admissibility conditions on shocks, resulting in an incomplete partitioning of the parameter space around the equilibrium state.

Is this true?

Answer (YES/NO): NO